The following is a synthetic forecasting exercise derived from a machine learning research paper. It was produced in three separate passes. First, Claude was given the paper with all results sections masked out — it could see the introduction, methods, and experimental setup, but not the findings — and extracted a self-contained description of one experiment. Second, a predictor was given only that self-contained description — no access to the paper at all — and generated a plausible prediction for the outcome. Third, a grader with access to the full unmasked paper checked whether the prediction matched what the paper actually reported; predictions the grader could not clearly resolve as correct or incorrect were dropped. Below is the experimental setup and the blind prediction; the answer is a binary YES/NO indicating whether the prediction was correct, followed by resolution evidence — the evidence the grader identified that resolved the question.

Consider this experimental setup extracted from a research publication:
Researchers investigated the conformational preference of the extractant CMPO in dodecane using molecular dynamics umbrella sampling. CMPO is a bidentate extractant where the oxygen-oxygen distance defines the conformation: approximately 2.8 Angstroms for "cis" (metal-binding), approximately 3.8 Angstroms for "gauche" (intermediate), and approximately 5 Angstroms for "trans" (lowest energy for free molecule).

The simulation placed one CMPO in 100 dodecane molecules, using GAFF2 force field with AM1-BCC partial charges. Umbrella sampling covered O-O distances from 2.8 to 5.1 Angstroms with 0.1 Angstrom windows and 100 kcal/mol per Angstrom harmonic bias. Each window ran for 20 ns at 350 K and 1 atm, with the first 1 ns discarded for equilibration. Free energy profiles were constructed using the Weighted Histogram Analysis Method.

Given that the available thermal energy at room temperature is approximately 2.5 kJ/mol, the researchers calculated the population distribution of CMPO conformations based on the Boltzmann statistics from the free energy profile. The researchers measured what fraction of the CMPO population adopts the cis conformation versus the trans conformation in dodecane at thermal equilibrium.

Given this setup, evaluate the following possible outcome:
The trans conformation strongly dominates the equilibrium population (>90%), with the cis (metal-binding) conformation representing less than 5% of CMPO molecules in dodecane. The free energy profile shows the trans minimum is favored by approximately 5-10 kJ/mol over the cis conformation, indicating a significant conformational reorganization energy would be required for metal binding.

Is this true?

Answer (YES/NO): NO